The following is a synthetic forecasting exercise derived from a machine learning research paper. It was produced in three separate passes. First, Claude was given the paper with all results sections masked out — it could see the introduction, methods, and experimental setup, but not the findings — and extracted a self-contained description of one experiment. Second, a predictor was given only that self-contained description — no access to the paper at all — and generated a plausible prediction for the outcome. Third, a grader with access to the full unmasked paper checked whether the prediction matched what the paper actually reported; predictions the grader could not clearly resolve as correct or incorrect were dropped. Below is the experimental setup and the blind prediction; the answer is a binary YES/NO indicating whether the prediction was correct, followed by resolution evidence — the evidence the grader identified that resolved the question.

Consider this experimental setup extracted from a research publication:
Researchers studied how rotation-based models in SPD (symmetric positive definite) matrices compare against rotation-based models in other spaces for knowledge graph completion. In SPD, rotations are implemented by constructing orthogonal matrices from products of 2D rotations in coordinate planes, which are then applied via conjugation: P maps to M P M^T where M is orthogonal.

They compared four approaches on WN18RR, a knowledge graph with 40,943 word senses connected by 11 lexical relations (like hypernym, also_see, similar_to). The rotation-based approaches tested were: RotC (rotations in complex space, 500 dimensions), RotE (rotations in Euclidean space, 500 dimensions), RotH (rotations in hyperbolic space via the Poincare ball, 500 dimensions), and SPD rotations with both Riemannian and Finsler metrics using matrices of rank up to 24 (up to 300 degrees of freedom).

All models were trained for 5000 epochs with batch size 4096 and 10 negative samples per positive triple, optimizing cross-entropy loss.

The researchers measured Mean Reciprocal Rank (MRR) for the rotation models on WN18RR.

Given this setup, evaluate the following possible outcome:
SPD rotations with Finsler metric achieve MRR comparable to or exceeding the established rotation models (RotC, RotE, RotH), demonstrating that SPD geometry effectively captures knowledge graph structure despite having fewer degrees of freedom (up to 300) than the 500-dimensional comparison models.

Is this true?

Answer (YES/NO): NO